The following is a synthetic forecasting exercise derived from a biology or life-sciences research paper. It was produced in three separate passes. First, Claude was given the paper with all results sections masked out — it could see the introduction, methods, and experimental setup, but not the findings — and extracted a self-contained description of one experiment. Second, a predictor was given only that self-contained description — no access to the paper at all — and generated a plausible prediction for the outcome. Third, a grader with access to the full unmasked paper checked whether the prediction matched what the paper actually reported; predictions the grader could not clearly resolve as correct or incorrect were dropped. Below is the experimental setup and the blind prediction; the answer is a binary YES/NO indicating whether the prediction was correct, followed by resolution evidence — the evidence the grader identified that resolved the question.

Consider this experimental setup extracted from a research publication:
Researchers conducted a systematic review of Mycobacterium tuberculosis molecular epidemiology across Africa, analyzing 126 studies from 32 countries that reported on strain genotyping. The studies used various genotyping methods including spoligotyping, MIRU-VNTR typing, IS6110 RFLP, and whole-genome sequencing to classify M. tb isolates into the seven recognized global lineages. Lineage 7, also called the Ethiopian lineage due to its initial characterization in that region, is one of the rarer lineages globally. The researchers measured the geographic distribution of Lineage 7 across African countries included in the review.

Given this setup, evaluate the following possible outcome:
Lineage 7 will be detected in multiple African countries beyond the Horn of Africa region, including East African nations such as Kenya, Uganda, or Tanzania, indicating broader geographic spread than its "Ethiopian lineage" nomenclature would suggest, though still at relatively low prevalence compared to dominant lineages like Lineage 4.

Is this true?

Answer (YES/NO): NO